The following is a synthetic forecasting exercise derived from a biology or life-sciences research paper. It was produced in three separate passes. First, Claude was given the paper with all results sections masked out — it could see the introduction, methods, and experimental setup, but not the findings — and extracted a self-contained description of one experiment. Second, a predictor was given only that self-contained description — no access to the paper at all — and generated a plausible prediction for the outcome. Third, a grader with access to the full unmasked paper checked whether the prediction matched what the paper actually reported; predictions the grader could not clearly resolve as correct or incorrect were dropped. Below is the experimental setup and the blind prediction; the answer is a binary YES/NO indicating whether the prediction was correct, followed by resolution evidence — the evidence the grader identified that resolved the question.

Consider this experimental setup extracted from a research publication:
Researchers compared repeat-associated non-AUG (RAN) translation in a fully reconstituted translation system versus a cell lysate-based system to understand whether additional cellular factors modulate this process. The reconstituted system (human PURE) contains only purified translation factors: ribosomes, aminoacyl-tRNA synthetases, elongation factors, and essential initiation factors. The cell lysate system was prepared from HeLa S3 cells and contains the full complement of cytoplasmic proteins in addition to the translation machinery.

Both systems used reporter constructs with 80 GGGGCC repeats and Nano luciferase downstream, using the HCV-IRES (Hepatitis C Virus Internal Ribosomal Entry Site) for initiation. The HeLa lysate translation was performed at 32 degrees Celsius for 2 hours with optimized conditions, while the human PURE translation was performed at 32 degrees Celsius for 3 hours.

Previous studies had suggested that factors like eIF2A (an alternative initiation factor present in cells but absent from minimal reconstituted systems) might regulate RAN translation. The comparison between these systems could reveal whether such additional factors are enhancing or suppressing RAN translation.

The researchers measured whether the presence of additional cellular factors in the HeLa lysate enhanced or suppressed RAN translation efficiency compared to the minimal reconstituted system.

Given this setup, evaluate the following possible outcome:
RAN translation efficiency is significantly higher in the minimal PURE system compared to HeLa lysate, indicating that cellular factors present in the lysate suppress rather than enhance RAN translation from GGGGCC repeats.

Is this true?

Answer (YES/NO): NO